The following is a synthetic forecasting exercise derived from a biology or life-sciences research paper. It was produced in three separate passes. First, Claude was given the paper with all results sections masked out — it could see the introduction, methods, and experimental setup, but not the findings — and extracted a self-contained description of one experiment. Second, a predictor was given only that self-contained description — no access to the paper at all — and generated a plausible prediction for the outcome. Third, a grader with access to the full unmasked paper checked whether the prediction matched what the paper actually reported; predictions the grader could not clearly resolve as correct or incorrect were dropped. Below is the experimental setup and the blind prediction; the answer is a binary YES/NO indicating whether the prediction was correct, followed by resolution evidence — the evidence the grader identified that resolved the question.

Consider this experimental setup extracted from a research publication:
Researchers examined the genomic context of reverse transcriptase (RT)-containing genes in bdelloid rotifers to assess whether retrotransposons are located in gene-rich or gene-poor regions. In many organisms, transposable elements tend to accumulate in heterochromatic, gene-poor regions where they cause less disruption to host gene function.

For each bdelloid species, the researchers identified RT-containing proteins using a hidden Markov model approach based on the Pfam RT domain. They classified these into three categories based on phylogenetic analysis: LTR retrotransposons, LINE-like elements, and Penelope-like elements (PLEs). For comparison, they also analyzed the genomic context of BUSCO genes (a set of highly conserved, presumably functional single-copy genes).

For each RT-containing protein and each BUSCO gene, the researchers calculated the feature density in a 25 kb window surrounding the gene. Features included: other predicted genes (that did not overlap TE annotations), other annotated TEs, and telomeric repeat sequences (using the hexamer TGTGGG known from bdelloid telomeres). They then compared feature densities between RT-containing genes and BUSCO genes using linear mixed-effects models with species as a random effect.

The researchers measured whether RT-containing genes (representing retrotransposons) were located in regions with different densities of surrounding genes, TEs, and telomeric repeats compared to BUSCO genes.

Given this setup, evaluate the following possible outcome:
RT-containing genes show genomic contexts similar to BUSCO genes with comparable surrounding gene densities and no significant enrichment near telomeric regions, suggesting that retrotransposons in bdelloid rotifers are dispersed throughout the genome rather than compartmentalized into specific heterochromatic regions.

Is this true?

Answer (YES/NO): NO